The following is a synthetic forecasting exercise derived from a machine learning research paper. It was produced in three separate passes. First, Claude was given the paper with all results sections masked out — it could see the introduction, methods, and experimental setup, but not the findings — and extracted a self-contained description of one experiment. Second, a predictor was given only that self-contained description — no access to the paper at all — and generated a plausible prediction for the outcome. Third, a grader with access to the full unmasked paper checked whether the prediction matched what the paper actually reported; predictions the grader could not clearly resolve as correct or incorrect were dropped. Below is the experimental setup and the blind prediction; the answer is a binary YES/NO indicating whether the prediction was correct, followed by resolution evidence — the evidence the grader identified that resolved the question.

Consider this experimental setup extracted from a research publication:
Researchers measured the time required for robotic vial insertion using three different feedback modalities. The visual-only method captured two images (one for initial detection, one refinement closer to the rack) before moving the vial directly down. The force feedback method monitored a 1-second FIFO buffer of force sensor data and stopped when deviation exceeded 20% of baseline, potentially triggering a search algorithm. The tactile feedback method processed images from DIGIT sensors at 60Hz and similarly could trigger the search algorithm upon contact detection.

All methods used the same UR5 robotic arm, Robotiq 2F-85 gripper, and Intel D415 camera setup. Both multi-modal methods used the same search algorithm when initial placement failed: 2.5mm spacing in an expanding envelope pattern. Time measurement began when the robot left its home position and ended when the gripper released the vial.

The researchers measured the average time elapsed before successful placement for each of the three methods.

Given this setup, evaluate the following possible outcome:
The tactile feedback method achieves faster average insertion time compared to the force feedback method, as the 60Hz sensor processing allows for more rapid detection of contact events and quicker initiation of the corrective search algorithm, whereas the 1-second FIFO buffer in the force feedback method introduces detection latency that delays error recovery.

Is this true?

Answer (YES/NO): NO